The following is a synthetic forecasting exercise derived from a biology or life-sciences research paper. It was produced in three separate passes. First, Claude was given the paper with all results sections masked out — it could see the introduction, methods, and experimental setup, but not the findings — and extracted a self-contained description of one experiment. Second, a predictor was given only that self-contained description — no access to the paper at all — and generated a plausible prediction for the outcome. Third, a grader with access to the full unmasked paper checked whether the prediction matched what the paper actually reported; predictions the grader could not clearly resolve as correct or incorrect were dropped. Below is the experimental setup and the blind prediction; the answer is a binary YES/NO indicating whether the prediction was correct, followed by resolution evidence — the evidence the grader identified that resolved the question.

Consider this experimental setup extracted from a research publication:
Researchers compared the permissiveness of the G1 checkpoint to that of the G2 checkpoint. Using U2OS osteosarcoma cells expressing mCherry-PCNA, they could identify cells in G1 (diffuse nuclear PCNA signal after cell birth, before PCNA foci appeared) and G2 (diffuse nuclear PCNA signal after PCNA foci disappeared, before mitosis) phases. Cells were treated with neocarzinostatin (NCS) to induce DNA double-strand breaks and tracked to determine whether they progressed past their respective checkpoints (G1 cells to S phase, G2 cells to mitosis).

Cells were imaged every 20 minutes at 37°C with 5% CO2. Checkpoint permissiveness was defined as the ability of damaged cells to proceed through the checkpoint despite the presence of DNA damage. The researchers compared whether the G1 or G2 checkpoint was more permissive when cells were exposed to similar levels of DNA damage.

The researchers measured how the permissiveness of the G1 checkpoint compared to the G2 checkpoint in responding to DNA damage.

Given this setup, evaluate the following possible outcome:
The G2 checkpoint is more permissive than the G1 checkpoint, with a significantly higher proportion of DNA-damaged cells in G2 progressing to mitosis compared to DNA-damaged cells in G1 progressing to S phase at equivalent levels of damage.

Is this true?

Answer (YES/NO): NO